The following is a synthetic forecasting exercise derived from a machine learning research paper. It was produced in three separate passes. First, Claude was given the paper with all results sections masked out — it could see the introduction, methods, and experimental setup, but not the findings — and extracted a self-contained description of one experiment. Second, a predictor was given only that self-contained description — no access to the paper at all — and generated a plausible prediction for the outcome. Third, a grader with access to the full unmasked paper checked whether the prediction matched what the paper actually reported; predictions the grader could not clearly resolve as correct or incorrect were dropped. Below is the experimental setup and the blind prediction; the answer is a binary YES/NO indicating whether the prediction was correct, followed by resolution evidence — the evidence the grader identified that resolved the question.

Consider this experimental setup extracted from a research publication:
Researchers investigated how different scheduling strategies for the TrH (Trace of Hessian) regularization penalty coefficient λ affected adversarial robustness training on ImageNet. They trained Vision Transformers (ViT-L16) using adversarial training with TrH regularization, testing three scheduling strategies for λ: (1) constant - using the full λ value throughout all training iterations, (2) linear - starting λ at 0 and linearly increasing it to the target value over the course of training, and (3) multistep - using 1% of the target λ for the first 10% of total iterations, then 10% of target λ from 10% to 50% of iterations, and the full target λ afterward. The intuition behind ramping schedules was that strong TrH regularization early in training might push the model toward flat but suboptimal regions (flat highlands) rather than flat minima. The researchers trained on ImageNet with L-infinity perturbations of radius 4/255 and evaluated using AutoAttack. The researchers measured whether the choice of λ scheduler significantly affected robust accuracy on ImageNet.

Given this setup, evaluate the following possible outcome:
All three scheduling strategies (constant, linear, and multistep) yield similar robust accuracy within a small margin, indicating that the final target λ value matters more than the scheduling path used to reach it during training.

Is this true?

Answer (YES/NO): NO